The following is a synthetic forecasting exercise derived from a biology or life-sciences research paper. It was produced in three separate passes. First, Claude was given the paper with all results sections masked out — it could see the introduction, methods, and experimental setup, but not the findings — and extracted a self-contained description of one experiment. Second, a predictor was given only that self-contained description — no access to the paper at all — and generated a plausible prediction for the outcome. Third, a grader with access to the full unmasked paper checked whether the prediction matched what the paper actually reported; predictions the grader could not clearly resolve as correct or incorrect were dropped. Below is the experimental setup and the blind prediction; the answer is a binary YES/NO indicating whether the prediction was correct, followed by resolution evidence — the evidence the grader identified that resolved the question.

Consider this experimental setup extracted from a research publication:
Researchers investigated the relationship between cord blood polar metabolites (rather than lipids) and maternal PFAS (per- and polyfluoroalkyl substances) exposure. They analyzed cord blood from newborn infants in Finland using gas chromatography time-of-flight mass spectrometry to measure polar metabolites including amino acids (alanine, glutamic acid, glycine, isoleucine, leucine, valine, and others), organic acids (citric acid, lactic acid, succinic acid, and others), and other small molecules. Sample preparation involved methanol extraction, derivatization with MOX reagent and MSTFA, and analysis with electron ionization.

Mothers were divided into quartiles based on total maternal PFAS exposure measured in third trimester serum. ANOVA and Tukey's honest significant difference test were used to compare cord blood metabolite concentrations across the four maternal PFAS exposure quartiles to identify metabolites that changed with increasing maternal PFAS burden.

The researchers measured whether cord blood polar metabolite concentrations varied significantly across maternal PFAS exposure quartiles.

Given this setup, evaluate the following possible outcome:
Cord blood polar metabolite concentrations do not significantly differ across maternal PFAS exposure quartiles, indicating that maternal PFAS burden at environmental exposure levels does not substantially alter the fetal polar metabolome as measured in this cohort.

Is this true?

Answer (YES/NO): NO